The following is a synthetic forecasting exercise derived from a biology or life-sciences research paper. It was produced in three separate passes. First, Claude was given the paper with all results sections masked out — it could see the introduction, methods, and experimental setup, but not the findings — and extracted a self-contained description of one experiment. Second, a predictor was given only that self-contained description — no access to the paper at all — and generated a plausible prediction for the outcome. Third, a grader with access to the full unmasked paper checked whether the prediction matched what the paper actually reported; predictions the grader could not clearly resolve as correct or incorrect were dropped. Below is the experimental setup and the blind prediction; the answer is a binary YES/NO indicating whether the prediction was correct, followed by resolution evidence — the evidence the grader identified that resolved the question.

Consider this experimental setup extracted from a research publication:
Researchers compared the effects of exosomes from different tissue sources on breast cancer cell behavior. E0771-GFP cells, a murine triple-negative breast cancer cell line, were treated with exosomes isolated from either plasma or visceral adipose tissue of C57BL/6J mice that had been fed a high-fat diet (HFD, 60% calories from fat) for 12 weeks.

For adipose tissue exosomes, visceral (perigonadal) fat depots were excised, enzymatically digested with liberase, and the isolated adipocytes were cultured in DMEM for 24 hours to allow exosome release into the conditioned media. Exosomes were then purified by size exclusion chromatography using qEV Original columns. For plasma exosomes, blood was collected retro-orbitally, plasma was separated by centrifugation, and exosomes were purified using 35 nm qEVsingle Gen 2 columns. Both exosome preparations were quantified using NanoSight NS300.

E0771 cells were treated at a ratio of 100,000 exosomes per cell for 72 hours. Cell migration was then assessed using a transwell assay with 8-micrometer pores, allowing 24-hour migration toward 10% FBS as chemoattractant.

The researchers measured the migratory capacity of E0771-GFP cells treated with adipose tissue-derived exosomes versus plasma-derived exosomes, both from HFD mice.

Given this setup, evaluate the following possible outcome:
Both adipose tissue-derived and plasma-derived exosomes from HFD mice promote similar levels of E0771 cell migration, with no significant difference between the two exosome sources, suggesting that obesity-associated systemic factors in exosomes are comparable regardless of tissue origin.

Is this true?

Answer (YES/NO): NO